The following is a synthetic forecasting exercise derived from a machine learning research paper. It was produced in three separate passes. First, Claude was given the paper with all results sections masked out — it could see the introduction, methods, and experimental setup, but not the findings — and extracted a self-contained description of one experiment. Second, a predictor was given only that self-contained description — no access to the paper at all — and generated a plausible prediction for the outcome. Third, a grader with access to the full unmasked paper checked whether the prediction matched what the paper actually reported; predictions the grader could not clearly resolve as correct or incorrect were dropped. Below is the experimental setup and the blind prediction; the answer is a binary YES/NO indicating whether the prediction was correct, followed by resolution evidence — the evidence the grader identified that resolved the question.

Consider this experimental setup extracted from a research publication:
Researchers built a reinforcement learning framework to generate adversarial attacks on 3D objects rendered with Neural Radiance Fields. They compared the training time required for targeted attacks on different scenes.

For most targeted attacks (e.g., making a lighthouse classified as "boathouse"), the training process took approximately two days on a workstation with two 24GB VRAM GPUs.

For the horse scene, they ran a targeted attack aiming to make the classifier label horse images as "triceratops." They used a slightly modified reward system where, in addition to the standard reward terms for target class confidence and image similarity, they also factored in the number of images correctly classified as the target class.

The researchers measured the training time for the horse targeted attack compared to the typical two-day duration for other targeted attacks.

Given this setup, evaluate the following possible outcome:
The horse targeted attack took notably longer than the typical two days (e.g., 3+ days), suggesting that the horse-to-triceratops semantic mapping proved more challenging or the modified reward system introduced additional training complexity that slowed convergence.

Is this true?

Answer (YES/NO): NO